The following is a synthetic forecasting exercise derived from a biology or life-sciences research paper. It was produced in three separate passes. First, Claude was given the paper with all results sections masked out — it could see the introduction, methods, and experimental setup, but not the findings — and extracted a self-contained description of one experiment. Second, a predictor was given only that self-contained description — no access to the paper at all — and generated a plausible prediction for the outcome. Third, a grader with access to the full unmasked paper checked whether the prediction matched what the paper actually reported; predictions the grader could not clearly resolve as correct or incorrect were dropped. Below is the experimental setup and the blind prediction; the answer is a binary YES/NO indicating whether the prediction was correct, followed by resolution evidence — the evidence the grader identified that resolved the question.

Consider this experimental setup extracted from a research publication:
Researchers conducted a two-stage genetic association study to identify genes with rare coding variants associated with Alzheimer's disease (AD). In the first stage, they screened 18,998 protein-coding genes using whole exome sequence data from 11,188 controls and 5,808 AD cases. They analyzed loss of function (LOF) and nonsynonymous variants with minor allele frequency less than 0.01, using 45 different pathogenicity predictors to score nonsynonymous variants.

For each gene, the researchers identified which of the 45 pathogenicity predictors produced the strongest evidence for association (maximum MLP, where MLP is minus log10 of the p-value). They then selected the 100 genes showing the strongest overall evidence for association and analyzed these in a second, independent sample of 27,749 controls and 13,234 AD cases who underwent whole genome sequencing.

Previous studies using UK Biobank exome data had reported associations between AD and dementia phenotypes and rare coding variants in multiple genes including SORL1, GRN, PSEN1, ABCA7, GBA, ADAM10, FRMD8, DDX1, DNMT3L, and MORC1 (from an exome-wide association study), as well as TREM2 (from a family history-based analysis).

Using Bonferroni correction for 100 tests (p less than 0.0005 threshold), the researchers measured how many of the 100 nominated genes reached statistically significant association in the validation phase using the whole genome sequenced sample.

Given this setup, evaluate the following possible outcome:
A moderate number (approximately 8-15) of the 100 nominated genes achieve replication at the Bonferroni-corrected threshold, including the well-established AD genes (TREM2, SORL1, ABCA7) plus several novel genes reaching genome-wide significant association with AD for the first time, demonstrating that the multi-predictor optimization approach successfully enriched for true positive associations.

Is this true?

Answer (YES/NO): NO